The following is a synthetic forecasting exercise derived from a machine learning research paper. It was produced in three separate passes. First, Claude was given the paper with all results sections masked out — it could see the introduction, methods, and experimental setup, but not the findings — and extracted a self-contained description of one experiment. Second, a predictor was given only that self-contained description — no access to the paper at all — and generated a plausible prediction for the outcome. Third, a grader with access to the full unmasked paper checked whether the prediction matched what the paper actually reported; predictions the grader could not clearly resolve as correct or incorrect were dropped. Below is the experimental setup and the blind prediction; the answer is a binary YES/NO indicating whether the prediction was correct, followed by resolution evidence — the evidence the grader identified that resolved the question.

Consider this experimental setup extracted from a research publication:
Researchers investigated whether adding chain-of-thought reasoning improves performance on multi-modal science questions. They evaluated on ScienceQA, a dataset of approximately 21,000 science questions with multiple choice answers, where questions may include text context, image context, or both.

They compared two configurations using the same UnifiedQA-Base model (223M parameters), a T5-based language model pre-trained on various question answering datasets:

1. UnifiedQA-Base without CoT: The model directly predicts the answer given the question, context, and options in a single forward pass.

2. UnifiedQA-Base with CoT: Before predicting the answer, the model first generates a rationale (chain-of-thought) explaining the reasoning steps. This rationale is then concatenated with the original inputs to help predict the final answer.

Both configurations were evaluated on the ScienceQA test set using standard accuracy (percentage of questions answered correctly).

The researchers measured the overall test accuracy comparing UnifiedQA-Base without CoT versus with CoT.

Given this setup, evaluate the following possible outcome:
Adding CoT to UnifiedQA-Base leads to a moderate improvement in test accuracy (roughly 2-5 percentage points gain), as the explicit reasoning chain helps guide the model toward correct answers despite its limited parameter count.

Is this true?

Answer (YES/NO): YES